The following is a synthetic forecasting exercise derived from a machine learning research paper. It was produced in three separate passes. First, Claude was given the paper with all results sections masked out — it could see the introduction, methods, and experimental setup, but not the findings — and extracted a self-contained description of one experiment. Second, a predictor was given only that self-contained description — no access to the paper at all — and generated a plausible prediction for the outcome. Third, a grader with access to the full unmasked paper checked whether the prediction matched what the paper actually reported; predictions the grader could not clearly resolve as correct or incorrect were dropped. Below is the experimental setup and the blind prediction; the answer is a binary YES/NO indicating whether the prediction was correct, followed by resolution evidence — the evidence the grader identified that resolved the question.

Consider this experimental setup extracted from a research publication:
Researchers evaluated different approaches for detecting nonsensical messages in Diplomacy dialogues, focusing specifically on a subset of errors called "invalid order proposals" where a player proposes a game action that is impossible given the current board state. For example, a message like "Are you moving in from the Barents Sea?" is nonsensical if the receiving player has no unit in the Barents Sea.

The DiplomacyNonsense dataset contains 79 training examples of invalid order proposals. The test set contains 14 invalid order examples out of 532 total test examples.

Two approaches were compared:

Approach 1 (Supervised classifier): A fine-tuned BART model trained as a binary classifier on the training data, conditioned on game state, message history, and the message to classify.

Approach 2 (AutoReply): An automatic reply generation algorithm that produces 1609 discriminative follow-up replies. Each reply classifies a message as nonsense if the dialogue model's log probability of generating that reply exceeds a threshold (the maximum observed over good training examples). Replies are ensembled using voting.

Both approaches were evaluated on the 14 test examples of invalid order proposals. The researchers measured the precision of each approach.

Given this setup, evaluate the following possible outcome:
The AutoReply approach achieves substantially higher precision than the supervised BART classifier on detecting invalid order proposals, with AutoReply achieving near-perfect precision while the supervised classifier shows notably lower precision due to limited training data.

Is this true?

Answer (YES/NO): NO